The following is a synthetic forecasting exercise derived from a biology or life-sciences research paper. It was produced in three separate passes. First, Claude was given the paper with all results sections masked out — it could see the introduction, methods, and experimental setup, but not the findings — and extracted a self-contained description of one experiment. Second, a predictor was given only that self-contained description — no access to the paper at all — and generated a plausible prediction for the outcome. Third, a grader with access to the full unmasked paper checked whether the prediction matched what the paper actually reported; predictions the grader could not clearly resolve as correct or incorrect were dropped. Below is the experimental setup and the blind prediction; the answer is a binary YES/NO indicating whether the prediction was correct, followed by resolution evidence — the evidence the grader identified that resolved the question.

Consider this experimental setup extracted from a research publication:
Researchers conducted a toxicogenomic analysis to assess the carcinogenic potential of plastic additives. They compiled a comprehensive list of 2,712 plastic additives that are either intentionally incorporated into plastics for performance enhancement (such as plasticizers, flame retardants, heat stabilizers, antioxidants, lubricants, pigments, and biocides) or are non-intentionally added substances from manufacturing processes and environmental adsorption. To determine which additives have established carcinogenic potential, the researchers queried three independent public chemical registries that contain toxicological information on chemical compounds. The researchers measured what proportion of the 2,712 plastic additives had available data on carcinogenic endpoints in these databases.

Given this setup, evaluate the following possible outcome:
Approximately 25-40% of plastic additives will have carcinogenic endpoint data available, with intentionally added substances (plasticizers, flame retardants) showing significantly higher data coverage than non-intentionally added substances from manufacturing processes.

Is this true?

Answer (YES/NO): NO